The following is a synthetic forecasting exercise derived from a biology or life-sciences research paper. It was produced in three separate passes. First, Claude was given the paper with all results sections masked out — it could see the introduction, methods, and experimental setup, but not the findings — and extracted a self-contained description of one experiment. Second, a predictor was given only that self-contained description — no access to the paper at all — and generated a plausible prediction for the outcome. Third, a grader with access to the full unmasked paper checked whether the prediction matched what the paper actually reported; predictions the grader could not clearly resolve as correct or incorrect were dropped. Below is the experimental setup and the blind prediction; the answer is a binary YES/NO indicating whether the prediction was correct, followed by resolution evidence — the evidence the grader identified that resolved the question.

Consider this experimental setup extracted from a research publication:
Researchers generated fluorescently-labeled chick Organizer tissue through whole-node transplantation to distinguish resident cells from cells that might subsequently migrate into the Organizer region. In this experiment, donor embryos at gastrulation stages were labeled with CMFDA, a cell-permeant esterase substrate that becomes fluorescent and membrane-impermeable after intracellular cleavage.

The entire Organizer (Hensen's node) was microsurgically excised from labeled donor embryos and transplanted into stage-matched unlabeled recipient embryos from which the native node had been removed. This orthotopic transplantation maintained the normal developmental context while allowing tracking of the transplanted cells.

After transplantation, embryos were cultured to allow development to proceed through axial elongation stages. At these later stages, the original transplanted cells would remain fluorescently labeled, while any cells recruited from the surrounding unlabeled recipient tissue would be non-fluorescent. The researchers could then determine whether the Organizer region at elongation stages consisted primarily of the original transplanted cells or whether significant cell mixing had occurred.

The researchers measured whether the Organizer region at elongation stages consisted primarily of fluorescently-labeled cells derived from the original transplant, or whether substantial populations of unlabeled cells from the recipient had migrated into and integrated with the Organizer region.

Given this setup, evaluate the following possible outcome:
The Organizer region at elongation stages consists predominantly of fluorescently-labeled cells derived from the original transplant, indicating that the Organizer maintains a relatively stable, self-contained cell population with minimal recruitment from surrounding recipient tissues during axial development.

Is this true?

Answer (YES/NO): YES